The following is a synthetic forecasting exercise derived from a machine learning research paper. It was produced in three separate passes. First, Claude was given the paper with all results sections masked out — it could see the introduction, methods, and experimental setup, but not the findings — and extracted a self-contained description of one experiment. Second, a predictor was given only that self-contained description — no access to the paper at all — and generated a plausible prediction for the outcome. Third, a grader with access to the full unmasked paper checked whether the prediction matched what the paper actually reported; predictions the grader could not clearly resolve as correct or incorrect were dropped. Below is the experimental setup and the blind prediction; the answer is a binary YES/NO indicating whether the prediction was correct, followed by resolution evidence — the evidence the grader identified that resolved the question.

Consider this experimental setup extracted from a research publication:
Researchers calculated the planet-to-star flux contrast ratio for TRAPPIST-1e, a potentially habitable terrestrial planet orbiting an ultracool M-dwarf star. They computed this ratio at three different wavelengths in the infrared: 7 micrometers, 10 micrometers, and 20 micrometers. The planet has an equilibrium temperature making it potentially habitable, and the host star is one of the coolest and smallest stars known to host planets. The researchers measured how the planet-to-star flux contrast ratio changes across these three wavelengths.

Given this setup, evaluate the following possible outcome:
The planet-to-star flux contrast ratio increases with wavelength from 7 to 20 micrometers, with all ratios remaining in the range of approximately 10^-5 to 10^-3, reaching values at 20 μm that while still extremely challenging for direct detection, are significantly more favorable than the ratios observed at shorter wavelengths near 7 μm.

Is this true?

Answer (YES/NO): NO